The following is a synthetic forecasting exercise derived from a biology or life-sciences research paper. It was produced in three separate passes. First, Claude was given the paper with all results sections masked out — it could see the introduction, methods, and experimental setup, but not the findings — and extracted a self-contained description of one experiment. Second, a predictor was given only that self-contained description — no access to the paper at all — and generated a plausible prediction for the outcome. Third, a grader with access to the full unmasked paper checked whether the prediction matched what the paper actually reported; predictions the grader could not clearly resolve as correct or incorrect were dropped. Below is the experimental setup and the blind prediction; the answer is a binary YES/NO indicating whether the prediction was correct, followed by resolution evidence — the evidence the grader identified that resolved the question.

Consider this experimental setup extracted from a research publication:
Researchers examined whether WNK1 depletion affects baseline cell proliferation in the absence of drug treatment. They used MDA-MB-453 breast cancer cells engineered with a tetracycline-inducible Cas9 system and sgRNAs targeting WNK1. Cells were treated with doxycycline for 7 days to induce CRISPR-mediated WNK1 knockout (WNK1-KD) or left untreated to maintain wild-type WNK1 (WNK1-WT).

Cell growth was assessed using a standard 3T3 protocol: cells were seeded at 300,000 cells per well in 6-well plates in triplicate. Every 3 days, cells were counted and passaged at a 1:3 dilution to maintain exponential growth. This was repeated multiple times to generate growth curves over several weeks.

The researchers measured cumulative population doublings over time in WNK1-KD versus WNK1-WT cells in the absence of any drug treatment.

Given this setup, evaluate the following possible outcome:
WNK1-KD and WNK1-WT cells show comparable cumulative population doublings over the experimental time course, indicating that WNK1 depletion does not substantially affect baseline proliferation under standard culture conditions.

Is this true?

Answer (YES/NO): YES